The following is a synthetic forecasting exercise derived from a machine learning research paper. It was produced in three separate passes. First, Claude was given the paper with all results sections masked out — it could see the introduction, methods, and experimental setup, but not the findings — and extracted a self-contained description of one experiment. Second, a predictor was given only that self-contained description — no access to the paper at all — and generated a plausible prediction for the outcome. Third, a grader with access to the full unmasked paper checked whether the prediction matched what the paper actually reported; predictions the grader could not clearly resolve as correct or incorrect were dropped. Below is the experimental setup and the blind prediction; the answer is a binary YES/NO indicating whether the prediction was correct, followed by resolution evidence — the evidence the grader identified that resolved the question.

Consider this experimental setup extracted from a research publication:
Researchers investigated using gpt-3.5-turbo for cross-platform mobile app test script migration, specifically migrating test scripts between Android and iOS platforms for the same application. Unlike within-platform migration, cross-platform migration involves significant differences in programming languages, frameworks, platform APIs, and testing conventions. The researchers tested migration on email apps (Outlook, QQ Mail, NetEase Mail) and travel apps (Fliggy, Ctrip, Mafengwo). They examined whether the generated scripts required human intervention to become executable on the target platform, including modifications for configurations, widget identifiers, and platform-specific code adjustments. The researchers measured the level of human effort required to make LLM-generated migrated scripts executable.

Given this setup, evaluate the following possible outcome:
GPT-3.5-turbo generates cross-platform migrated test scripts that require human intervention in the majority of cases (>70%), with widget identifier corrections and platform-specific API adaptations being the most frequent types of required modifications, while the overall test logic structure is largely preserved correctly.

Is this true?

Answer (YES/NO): NO